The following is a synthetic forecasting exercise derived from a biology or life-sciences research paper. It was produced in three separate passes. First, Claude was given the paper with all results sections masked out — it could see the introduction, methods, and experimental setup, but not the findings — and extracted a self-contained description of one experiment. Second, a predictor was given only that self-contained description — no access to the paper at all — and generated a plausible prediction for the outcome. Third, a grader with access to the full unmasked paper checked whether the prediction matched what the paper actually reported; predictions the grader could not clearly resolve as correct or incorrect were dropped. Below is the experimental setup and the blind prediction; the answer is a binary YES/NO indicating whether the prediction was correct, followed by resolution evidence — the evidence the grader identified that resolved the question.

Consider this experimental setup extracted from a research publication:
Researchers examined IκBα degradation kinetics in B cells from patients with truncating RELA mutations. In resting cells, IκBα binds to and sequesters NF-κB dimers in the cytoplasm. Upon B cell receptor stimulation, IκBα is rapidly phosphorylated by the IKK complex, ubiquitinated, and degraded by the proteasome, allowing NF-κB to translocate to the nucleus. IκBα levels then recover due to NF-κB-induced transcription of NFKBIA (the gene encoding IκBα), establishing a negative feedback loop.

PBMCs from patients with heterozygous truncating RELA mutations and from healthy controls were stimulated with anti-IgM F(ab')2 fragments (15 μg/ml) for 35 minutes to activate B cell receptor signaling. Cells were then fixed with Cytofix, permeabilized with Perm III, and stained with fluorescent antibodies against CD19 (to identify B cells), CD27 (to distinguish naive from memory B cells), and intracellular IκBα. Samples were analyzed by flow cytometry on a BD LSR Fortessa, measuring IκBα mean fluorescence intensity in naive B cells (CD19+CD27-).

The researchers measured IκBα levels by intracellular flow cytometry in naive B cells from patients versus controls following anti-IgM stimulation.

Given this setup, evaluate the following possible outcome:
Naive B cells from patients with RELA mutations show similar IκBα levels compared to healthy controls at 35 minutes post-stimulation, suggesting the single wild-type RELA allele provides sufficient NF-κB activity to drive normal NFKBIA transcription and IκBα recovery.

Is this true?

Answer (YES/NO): NO